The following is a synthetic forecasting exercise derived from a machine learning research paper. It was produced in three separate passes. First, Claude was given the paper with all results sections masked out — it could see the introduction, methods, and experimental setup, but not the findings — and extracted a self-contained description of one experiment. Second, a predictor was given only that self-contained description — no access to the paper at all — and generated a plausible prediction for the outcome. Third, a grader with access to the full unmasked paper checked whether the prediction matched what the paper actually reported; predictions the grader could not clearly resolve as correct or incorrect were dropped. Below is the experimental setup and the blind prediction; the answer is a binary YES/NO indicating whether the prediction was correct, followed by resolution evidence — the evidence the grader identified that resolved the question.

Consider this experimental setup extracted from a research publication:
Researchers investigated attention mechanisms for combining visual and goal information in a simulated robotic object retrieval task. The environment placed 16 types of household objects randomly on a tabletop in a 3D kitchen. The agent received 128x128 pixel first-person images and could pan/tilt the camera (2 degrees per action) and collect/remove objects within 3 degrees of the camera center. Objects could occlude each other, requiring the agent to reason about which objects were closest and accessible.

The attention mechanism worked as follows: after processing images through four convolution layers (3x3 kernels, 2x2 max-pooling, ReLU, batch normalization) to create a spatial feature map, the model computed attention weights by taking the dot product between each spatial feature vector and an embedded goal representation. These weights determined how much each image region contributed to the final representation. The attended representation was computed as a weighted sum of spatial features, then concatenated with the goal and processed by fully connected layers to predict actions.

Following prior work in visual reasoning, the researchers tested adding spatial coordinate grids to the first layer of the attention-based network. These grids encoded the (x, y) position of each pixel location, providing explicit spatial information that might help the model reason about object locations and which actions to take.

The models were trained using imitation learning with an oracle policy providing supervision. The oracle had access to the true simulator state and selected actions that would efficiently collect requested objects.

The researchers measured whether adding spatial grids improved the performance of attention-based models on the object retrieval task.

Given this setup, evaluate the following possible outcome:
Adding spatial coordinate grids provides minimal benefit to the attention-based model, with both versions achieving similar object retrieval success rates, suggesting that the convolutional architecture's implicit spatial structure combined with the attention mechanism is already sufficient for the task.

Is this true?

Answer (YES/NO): NO